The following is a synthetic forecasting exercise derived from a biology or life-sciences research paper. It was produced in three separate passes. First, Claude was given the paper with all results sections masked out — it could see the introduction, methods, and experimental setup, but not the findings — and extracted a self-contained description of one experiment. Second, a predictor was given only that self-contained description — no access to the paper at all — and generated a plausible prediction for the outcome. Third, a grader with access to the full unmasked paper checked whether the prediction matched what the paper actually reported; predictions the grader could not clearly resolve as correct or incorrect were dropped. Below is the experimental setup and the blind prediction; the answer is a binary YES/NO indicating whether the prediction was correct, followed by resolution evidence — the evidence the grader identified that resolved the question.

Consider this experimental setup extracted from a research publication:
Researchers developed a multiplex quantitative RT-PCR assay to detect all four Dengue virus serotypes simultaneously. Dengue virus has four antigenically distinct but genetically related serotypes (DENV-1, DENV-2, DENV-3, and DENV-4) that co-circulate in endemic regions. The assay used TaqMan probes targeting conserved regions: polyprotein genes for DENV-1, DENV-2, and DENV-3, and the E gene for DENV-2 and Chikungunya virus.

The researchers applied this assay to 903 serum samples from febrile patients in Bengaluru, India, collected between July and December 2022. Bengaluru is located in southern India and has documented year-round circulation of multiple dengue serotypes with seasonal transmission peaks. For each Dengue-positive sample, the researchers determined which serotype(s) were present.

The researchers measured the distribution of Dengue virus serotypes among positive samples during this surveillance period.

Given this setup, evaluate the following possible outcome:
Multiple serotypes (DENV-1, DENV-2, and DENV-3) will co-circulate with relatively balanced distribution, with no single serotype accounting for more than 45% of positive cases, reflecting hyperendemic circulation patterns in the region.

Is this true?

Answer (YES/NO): NO